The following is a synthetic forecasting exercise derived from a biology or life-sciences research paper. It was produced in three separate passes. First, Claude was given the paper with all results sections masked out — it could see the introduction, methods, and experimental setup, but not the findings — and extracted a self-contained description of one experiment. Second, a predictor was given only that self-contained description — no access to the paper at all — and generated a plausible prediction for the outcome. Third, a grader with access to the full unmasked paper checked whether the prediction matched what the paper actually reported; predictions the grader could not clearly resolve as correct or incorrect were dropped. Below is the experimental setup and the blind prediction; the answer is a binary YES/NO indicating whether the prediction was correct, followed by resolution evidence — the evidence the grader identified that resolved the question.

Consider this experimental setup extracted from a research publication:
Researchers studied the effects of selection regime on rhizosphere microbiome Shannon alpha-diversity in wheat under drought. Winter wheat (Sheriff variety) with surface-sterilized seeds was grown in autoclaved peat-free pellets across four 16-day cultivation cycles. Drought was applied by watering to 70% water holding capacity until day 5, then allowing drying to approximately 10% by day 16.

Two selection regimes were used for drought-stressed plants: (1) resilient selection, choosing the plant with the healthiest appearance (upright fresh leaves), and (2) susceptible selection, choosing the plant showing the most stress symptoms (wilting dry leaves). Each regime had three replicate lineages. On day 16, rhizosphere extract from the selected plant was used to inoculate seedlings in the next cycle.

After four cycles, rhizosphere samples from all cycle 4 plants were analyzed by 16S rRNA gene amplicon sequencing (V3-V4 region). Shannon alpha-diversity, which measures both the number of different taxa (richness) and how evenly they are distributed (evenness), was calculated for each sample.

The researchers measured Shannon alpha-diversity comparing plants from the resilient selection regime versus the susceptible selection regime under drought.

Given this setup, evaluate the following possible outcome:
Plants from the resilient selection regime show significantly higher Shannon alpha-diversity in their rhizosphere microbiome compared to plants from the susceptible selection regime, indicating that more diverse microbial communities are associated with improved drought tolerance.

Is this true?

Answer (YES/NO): NO